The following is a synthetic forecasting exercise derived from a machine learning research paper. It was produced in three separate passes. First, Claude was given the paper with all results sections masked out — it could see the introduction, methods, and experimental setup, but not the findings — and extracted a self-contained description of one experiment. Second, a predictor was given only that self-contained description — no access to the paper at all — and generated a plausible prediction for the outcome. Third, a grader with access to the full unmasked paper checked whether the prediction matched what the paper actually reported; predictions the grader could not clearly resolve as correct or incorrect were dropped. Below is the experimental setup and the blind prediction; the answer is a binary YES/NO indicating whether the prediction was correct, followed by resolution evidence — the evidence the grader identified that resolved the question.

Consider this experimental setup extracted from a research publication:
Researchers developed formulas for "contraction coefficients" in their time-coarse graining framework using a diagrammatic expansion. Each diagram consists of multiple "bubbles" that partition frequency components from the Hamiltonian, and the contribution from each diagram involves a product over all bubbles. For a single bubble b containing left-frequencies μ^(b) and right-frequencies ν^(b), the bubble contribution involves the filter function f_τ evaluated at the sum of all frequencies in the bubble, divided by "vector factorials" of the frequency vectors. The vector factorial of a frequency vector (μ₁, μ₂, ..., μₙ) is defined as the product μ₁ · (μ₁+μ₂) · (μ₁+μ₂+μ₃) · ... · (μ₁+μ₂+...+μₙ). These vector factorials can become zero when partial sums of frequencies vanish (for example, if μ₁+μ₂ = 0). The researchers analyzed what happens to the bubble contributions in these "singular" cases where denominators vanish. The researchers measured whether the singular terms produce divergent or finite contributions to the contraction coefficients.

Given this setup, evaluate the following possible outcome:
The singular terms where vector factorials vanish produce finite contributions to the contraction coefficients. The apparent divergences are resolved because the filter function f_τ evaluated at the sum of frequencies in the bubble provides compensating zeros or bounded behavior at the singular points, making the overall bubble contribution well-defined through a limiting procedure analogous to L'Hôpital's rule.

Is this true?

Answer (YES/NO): NO